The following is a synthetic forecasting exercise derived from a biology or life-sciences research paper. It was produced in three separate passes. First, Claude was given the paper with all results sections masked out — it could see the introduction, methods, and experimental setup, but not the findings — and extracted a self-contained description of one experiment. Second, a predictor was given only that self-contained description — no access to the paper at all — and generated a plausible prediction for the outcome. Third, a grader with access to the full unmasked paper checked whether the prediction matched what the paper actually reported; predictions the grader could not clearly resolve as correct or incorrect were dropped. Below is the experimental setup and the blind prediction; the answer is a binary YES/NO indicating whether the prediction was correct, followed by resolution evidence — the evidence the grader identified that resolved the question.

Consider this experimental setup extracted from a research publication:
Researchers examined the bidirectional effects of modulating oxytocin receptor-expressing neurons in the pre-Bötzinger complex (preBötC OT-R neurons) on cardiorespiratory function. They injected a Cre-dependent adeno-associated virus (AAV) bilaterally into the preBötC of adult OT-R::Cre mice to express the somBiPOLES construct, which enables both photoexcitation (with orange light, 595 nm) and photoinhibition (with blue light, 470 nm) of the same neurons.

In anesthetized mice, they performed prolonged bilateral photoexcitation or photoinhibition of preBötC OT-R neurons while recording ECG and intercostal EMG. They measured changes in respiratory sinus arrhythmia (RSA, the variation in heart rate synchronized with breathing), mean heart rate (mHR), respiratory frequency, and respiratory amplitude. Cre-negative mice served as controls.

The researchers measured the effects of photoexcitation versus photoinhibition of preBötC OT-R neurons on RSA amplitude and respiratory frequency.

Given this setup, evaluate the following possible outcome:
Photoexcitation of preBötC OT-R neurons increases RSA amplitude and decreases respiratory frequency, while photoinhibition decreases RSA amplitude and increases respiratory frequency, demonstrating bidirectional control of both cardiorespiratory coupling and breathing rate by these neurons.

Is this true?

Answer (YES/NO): NO